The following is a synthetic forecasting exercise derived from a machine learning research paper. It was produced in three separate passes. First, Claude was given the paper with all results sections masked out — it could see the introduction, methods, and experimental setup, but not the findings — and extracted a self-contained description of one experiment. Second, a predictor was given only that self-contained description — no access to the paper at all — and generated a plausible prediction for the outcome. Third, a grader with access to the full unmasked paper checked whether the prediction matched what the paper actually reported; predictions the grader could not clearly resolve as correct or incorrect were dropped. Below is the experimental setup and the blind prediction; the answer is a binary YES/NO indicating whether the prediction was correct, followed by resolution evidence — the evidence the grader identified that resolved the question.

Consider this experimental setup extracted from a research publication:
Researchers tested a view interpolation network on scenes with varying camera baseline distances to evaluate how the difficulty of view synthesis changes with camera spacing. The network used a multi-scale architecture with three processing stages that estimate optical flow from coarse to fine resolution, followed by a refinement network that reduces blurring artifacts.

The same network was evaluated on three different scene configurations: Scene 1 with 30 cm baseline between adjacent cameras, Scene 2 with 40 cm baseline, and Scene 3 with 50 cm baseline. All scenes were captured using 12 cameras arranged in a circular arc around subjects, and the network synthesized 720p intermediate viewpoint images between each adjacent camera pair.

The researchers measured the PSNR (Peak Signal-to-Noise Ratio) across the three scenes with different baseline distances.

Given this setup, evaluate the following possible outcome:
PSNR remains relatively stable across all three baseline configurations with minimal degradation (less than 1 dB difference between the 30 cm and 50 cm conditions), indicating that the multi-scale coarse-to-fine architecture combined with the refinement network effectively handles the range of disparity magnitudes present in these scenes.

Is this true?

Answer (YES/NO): NO